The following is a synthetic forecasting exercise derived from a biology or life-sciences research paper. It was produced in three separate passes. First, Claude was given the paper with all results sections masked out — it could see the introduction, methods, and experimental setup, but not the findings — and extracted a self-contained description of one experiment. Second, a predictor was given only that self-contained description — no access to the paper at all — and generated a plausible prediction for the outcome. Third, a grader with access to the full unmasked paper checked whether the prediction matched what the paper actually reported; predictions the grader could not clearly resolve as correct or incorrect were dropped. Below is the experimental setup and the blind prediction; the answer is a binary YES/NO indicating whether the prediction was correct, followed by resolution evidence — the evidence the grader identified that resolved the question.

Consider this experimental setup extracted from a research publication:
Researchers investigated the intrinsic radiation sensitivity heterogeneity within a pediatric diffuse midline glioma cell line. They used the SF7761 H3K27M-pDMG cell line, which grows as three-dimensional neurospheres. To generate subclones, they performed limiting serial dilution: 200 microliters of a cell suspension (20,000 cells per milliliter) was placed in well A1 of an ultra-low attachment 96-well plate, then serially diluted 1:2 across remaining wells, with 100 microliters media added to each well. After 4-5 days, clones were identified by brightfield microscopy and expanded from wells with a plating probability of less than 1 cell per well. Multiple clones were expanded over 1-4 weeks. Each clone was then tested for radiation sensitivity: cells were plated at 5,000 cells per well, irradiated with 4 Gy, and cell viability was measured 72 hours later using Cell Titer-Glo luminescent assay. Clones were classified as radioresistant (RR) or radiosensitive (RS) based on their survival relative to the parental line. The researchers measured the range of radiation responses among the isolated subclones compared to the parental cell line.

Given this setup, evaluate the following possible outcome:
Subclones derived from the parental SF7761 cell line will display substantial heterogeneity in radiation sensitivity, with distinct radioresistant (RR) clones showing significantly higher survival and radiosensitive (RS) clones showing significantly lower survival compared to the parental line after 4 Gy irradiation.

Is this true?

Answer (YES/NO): NO